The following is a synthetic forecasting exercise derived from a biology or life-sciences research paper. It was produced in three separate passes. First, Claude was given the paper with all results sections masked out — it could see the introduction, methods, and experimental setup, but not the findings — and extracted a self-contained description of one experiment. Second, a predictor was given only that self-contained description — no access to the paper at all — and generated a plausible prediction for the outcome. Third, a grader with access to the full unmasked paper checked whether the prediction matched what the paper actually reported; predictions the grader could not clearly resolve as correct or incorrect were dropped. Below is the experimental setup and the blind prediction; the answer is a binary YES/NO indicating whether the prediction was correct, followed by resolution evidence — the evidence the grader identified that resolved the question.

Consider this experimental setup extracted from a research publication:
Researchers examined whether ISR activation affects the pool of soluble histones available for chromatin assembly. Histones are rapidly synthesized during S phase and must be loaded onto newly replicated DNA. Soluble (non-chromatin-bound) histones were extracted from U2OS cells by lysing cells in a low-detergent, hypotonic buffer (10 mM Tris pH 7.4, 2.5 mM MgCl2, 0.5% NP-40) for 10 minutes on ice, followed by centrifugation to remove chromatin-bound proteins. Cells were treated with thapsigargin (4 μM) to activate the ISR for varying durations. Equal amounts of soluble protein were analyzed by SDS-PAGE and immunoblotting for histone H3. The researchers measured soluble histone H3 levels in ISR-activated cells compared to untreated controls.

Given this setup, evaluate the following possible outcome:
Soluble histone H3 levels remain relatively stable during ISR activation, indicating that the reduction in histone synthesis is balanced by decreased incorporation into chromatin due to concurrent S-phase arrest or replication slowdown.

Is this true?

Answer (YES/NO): NO